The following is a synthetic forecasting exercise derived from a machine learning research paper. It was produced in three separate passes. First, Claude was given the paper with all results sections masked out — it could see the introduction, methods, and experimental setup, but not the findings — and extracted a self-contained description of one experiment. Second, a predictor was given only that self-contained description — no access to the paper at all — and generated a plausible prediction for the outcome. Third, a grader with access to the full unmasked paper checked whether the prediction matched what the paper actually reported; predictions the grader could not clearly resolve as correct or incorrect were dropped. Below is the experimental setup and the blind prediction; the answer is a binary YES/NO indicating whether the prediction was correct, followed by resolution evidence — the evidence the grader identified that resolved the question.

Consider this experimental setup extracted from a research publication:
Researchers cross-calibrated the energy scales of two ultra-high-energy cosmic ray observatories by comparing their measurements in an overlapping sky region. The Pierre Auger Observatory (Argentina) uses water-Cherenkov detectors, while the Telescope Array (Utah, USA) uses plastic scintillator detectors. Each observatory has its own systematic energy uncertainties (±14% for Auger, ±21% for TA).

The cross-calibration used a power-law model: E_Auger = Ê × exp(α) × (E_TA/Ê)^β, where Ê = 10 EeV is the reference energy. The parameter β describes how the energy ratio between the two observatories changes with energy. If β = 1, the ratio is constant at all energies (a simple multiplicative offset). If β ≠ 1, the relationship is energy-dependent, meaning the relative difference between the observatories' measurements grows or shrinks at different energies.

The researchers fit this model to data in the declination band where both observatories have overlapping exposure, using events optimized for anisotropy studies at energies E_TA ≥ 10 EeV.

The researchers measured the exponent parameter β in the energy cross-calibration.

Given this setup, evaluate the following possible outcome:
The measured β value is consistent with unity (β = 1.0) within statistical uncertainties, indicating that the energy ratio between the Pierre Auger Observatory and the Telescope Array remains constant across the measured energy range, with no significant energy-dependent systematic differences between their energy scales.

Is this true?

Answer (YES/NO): NO